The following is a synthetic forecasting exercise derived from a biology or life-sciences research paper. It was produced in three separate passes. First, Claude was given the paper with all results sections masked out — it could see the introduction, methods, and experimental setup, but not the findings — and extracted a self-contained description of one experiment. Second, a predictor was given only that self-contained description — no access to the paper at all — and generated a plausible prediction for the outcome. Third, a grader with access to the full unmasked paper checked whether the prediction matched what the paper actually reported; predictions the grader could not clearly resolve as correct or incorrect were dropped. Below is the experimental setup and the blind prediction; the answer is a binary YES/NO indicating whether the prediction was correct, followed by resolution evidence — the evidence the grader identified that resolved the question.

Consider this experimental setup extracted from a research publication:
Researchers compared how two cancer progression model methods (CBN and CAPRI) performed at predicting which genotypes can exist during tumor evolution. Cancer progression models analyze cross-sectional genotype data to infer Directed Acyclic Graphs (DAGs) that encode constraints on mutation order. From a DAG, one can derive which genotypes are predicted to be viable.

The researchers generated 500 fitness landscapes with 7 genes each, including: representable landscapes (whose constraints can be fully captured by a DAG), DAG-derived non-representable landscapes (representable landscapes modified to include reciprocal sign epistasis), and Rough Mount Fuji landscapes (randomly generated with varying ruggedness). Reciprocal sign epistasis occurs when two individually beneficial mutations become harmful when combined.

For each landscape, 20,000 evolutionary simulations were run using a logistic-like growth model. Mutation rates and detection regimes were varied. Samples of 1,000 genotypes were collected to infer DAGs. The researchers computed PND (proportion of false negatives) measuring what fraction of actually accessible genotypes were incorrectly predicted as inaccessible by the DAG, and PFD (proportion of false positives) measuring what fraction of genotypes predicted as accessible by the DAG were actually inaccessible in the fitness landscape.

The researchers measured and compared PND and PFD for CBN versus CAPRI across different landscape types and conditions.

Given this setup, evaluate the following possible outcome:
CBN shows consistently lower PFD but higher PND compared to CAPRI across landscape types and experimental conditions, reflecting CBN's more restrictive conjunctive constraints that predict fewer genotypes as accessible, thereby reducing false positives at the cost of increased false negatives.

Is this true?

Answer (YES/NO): NO